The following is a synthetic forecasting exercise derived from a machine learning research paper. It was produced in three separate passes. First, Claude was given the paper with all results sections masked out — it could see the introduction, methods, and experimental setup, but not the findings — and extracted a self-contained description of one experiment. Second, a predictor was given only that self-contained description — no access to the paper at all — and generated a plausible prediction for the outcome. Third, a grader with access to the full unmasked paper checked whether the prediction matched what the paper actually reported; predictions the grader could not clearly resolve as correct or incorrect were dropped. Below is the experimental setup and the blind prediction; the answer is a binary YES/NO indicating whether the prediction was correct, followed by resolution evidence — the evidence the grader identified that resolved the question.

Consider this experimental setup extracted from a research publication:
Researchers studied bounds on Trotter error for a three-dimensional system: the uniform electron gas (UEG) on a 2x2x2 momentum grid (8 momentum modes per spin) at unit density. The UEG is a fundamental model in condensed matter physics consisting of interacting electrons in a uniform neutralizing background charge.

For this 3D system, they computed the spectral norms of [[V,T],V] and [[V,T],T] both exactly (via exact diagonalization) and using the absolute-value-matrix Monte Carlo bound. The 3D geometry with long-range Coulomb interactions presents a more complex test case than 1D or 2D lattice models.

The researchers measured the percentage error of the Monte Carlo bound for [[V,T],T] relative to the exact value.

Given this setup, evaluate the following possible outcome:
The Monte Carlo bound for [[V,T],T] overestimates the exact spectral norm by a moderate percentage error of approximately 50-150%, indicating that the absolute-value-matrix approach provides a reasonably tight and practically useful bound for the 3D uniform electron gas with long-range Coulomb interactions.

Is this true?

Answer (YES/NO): YES